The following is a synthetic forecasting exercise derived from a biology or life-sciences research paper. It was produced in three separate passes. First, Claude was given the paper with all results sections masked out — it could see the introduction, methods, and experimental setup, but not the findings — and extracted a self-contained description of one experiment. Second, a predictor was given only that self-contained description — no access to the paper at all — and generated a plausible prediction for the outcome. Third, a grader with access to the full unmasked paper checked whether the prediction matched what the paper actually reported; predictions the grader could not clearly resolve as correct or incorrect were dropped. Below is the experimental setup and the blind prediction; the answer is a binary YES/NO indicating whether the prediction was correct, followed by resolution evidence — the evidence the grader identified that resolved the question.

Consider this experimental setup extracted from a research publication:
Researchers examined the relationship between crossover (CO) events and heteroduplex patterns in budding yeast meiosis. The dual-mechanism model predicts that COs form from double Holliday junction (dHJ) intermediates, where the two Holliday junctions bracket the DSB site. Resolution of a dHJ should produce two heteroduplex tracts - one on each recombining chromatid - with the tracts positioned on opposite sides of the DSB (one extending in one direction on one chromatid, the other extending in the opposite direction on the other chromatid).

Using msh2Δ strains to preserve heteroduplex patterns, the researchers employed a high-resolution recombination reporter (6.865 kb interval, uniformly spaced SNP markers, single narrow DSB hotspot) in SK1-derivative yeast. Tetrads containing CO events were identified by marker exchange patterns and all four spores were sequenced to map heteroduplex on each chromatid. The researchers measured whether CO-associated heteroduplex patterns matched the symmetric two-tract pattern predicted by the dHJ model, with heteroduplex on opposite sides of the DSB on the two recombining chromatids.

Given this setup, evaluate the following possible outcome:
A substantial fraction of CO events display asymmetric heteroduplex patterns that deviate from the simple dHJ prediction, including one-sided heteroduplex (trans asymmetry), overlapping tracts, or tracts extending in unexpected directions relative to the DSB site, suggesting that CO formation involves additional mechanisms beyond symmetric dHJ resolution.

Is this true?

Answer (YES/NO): YES